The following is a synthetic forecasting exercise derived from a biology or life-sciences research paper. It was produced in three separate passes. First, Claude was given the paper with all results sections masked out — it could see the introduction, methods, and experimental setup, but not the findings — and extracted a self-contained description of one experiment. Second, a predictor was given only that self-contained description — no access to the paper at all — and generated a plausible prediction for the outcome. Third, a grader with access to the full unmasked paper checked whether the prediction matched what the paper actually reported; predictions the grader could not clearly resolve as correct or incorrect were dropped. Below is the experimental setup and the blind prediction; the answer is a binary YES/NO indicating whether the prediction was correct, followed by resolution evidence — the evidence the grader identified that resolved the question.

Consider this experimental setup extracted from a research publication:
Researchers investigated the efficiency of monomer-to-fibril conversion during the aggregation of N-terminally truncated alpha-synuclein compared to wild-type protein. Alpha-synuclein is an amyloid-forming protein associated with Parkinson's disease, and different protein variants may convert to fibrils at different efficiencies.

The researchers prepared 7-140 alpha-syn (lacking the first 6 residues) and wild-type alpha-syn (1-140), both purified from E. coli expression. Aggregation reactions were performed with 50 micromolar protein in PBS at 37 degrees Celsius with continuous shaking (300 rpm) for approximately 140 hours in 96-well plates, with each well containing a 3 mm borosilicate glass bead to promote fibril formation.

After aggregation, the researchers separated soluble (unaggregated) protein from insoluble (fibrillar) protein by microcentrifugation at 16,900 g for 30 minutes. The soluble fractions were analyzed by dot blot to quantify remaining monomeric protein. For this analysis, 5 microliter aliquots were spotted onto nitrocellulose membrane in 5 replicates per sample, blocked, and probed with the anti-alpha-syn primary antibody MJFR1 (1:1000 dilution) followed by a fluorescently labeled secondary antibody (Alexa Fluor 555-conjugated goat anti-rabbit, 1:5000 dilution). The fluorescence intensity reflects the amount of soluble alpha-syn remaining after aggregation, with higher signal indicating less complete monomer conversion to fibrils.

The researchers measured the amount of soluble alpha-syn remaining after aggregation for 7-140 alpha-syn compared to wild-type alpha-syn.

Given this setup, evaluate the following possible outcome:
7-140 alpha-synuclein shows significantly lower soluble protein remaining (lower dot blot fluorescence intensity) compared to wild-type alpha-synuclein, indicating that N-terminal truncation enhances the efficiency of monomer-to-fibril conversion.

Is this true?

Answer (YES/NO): NO